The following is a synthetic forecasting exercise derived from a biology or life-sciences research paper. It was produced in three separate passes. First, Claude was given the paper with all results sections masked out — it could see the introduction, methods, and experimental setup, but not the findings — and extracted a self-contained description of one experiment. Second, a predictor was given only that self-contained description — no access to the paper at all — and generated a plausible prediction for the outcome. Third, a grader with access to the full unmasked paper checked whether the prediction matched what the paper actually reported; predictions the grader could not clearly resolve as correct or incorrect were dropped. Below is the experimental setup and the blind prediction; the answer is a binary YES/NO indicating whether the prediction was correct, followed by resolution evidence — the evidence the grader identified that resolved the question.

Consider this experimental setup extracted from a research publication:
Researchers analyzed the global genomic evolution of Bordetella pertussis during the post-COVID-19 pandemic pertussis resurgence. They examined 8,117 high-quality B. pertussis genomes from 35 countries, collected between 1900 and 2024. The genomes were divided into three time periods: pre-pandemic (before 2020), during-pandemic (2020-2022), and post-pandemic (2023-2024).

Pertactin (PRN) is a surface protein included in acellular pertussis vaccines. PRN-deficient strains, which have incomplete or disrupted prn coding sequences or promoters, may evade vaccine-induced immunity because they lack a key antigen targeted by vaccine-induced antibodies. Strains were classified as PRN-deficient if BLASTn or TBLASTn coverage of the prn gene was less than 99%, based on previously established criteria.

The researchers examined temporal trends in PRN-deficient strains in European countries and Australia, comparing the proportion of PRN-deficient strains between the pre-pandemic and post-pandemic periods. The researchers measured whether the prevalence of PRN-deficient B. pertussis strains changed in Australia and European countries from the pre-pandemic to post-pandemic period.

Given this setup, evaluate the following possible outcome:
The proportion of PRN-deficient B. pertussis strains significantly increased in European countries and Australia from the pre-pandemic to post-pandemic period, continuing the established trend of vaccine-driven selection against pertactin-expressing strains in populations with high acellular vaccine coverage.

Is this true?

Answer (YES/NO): NO